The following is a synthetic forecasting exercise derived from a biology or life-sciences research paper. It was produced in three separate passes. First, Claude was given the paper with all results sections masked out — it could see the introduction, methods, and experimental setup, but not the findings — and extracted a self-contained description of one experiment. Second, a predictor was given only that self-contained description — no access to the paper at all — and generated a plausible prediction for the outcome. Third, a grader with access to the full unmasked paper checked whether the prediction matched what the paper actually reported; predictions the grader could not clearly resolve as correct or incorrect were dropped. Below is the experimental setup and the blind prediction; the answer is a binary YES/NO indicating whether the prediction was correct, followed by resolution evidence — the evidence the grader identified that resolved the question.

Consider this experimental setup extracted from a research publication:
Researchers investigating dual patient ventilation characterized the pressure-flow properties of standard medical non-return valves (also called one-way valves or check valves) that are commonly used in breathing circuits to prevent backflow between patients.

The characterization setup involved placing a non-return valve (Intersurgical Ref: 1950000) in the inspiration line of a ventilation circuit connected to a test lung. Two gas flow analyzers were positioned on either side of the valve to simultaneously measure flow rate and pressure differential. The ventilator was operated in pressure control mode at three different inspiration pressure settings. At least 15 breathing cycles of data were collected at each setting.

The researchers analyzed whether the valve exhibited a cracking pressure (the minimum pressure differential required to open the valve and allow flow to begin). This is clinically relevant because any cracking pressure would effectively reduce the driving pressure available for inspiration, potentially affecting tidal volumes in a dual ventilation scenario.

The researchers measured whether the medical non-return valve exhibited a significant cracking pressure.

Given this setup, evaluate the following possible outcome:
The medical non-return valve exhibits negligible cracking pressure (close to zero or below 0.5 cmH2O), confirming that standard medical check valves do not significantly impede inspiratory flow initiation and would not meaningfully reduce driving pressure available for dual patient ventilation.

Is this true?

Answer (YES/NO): NO